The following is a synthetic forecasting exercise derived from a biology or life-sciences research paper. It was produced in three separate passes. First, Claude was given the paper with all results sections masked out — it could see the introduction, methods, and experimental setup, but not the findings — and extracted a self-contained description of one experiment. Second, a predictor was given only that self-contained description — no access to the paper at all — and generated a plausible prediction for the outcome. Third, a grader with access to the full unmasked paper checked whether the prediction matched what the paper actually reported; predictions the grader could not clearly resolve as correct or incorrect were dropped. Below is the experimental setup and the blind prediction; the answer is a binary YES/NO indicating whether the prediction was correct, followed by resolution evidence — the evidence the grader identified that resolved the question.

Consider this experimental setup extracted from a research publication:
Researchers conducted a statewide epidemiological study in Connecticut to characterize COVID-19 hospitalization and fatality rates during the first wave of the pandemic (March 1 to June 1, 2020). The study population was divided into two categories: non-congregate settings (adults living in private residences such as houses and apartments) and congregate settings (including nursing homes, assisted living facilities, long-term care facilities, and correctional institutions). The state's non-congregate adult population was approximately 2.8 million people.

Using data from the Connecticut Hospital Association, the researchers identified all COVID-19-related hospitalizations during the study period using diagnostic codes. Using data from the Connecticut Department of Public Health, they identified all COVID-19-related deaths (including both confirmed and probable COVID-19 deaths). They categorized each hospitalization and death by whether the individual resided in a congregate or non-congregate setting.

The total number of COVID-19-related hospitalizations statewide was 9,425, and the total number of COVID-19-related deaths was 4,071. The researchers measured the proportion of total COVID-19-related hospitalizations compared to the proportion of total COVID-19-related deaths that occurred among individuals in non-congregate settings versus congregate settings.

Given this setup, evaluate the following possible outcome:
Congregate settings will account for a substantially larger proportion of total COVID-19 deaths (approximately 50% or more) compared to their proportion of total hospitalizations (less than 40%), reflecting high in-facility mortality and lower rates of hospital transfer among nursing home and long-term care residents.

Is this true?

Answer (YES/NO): YES